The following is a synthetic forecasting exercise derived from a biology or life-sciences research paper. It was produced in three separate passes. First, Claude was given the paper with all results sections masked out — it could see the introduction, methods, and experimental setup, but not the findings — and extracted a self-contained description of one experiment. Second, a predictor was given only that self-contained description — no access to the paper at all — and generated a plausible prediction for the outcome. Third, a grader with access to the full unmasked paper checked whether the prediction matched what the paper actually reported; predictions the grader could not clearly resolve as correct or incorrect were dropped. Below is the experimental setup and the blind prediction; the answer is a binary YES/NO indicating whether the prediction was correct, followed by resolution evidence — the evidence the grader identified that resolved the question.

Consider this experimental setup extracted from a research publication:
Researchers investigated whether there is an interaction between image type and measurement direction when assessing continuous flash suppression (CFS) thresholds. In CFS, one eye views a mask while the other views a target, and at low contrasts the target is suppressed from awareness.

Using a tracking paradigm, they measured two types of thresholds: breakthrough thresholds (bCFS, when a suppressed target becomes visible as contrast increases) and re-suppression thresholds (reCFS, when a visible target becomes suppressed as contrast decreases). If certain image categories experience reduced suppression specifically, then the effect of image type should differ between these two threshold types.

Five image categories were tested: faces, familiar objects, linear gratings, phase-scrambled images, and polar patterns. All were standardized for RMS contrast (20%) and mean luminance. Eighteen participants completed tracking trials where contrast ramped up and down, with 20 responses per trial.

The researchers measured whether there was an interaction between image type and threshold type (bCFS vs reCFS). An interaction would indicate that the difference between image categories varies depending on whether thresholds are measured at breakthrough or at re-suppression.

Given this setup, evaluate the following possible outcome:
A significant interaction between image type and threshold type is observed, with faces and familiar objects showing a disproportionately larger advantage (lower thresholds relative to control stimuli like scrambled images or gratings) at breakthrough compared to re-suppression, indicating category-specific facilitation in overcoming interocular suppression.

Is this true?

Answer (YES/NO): NO